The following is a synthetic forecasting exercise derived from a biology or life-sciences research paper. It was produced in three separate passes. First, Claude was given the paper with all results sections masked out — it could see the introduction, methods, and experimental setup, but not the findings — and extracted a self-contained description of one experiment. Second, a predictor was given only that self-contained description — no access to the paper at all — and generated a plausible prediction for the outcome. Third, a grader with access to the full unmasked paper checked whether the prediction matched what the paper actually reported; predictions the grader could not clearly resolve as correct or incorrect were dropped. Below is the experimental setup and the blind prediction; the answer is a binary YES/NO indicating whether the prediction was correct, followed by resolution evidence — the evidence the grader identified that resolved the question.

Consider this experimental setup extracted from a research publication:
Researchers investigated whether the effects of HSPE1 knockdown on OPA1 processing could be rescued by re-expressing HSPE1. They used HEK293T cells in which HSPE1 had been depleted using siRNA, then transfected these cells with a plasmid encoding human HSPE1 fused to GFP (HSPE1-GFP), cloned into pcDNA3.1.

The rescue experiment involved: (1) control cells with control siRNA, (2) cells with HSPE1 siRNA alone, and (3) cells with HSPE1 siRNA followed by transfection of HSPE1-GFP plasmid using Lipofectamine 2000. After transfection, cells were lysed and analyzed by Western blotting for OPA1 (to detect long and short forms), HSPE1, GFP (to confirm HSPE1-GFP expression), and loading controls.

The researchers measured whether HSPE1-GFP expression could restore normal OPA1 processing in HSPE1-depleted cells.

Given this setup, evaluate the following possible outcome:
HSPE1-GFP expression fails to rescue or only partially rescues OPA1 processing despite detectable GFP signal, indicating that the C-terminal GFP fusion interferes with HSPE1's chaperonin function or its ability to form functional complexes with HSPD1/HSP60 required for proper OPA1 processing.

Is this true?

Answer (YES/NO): NO